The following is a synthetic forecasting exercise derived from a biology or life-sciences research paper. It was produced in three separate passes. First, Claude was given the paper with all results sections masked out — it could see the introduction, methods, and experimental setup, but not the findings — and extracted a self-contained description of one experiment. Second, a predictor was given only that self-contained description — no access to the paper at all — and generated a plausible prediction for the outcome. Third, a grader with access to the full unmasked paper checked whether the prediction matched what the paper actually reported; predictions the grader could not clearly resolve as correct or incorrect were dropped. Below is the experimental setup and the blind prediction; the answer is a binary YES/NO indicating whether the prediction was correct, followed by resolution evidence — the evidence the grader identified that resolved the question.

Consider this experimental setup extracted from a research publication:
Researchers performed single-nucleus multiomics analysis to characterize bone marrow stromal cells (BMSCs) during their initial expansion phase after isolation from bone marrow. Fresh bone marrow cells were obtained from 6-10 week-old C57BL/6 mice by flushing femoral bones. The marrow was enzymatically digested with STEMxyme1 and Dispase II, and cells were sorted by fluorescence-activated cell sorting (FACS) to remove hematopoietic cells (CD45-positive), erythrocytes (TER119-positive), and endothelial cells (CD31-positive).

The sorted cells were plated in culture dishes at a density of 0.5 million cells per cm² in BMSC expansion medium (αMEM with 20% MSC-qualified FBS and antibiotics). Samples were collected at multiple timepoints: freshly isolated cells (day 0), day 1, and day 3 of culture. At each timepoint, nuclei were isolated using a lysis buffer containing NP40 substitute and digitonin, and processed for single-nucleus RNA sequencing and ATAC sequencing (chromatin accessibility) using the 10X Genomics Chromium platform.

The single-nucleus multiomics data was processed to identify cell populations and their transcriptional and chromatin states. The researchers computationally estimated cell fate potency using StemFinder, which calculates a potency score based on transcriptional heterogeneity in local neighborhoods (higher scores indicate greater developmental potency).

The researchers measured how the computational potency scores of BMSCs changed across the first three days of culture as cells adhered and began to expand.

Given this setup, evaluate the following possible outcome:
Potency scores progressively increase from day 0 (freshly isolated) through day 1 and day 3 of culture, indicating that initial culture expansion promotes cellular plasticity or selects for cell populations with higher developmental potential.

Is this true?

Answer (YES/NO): NO